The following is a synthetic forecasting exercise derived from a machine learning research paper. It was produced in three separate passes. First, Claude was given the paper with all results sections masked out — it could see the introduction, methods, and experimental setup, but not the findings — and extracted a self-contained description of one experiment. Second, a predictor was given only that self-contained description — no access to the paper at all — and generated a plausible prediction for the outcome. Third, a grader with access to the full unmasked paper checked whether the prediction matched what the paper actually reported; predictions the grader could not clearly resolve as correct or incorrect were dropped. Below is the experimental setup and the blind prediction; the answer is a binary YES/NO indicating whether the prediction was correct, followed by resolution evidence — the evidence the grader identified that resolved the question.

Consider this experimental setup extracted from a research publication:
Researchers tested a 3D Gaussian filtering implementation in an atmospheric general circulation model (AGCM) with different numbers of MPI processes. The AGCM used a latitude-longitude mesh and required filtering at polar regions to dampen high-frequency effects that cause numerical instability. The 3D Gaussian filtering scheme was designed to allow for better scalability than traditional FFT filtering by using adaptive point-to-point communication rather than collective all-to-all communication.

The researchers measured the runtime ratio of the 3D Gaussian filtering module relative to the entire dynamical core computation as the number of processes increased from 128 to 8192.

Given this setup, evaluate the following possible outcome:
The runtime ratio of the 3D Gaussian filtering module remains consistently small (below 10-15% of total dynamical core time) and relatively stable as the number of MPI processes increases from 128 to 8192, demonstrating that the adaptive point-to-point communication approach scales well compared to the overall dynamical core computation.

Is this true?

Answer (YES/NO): NO